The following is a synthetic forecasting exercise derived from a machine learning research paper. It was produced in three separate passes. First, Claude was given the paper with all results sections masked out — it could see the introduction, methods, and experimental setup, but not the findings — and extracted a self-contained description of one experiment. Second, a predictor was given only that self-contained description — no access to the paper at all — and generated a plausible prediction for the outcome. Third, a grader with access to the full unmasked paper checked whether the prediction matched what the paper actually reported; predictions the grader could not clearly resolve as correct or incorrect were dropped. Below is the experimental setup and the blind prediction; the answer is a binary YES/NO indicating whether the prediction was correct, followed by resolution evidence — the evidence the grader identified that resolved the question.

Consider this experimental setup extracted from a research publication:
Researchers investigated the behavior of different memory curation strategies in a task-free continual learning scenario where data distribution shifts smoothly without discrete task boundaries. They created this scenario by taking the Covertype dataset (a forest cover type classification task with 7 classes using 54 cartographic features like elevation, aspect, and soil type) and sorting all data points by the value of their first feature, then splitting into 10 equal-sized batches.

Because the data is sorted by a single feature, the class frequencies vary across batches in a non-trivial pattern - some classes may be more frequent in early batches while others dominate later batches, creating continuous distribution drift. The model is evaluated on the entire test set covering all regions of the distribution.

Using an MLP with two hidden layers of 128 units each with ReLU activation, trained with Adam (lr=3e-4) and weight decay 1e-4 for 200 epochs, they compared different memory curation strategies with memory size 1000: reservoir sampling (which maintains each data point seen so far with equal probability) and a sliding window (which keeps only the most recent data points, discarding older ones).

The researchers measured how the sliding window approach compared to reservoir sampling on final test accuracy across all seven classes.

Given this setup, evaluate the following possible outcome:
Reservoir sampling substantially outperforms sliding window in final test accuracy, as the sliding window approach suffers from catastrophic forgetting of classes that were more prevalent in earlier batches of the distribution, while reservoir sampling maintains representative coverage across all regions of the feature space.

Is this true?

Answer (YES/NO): YES